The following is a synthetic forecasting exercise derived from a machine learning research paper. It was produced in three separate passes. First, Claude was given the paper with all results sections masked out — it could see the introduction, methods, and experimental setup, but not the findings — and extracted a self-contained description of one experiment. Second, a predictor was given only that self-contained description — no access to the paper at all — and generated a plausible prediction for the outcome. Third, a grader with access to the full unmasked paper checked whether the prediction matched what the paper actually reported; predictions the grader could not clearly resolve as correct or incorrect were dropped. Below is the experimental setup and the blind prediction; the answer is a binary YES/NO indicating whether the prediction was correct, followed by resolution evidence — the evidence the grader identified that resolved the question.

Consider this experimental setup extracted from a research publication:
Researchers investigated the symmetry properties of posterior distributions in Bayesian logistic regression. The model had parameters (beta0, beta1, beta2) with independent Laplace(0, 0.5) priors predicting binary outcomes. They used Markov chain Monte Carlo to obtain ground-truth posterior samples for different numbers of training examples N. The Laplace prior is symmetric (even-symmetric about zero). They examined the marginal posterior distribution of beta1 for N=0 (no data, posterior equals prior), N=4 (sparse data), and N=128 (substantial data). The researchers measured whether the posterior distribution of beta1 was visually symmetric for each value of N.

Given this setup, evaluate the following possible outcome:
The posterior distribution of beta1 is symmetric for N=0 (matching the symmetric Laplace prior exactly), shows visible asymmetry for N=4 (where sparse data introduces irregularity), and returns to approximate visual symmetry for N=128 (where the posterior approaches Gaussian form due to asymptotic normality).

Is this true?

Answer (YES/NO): YES